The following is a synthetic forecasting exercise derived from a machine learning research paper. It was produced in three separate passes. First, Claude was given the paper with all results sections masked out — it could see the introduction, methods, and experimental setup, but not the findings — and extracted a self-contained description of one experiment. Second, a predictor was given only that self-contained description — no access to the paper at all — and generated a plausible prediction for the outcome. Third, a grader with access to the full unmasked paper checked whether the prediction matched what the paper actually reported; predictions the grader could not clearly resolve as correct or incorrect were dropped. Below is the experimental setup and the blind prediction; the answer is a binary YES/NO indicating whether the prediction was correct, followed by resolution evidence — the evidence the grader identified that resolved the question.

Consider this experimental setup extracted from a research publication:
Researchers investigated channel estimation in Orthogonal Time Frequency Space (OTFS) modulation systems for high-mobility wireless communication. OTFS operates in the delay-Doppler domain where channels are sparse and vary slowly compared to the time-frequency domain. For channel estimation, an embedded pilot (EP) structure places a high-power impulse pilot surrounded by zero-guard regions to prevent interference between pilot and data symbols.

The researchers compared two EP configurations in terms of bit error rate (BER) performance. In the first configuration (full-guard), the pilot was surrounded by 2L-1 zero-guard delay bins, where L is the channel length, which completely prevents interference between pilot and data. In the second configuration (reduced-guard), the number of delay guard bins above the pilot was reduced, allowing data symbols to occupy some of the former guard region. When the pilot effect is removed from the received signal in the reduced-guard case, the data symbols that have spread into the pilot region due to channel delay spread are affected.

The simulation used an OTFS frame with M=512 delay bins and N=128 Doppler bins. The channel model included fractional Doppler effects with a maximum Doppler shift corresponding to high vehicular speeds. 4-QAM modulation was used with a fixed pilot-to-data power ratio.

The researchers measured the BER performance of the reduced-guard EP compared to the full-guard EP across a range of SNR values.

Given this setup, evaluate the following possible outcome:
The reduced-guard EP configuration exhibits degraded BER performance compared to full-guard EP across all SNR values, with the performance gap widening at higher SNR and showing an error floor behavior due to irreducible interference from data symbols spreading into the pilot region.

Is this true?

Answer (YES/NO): YES